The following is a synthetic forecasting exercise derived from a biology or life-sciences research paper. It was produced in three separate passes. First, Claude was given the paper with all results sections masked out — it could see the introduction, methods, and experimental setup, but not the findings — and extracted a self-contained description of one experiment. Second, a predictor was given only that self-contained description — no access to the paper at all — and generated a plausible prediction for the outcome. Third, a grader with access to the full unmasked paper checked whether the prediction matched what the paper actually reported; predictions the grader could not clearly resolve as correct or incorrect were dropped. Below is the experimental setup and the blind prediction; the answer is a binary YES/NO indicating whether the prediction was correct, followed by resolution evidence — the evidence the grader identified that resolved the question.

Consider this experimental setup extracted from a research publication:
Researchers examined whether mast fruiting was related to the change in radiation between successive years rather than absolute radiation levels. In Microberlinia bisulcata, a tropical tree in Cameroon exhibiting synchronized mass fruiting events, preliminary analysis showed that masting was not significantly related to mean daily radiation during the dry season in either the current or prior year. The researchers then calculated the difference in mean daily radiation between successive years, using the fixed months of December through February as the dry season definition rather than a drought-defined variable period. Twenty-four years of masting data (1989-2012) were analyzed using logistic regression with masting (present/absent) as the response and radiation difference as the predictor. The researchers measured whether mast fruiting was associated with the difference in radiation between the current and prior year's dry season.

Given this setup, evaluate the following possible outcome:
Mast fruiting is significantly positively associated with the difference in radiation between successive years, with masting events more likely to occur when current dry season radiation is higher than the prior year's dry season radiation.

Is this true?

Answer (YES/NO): YES